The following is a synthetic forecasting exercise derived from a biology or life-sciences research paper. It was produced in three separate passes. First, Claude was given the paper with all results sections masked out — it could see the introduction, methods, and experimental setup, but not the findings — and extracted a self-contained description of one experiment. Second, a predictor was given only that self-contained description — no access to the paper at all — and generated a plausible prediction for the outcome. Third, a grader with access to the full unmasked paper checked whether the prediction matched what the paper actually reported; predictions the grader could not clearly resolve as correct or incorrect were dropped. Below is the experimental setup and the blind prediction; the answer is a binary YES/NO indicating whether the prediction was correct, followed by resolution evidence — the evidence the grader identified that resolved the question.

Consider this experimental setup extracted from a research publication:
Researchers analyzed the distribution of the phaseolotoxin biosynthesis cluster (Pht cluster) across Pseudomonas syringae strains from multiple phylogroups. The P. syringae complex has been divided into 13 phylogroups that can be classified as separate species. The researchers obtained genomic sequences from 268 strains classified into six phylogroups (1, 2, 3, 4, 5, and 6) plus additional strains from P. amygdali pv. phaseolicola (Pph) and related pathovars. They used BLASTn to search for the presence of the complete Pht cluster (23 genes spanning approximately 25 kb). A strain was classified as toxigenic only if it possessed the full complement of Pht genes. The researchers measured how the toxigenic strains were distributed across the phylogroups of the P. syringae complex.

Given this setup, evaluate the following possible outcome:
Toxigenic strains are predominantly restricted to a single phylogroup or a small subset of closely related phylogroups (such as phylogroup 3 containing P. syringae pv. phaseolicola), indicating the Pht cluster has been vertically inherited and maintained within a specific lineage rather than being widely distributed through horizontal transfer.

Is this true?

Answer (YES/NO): NO